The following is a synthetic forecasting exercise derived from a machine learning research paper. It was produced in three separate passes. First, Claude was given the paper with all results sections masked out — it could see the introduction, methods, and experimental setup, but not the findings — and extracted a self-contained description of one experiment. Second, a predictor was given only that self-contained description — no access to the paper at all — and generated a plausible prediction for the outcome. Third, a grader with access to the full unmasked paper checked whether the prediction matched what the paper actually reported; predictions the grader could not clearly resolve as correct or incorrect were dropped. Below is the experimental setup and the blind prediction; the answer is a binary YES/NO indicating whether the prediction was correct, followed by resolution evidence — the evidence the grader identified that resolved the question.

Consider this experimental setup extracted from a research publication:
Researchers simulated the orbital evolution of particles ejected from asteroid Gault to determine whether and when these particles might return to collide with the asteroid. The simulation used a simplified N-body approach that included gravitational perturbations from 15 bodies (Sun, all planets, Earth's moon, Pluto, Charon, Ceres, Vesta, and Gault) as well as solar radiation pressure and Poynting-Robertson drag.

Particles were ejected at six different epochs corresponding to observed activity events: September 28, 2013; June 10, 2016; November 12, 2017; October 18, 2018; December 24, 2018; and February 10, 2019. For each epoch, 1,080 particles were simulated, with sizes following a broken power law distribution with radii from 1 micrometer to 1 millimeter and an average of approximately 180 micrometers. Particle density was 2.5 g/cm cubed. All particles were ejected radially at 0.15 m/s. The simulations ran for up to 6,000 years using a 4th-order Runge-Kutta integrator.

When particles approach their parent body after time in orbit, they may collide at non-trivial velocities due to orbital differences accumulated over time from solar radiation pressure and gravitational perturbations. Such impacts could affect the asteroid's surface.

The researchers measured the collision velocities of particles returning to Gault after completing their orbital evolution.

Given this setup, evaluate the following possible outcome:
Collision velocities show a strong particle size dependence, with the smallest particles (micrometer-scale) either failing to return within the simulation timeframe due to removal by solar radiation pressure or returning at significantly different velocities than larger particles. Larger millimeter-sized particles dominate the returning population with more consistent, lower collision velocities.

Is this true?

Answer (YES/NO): NO